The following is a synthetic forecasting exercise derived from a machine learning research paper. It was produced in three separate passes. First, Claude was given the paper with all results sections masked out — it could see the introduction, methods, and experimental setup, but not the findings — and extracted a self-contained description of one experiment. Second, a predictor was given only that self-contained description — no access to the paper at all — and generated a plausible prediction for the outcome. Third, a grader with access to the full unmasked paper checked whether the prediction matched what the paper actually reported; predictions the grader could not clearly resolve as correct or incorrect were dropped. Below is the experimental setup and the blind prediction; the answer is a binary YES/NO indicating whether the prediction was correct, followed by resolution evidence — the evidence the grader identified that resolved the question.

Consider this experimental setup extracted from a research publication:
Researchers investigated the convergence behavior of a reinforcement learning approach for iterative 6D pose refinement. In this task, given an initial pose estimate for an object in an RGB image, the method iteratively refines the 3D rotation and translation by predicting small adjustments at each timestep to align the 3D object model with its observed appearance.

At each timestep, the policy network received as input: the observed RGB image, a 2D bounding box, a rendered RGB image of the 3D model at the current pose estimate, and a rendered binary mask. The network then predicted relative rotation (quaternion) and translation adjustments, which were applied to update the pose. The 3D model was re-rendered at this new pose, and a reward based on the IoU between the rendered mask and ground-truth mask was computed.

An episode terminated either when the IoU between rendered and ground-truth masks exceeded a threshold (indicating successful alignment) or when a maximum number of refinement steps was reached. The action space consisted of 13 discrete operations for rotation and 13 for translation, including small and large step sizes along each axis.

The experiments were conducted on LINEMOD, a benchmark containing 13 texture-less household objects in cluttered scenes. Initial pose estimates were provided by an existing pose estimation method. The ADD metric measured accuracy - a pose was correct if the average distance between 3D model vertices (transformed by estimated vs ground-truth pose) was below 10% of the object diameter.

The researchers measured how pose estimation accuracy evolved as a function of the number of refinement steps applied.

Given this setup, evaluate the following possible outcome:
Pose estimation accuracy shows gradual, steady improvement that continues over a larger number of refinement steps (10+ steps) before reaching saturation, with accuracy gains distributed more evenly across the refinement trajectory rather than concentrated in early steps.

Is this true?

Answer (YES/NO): NO